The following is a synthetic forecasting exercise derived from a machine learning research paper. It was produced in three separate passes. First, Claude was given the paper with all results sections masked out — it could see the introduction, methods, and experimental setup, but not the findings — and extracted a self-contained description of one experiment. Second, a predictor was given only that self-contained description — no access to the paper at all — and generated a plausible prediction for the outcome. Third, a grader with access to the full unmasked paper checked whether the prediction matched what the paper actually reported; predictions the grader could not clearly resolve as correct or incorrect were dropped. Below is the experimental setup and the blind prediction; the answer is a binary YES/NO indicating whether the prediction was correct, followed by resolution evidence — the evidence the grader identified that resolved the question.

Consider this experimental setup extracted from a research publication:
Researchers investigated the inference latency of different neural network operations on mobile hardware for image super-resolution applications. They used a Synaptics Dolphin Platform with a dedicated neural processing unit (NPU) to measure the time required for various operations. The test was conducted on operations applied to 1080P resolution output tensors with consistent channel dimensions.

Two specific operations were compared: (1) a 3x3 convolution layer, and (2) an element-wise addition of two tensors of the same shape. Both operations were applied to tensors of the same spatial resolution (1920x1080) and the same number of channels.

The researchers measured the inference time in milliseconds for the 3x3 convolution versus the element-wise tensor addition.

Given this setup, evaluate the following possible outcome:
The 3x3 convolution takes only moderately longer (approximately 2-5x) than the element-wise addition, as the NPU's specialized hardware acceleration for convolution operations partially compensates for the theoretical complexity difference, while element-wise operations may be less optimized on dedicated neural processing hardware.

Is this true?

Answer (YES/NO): NO